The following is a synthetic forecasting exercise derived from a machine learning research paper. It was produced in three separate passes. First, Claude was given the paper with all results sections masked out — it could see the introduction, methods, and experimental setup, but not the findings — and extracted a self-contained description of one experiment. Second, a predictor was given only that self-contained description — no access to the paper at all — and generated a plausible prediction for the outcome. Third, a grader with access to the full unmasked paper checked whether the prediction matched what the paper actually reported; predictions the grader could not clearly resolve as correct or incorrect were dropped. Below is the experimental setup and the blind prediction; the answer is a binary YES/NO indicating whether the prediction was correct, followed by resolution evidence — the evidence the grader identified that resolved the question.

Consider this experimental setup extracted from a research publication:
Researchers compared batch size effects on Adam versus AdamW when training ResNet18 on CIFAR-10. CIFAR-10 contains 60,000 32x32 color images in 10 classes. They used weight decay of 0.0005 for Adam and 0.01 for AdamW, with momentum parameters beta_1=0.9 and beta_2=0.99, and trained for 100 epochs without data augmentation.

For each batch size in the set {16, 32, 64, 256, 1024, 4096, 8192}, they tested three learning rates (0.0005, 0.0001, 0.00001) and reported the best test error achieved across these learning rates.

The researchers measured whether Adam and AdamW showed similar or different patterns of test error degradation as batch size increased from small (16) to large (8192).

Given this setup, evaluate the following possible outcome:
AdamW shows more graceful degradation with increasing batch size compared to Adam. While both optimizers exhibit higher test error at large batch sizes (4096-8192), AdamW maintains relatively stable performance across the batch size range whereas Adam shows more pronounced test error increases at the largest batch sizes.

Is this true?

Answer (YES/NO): NO